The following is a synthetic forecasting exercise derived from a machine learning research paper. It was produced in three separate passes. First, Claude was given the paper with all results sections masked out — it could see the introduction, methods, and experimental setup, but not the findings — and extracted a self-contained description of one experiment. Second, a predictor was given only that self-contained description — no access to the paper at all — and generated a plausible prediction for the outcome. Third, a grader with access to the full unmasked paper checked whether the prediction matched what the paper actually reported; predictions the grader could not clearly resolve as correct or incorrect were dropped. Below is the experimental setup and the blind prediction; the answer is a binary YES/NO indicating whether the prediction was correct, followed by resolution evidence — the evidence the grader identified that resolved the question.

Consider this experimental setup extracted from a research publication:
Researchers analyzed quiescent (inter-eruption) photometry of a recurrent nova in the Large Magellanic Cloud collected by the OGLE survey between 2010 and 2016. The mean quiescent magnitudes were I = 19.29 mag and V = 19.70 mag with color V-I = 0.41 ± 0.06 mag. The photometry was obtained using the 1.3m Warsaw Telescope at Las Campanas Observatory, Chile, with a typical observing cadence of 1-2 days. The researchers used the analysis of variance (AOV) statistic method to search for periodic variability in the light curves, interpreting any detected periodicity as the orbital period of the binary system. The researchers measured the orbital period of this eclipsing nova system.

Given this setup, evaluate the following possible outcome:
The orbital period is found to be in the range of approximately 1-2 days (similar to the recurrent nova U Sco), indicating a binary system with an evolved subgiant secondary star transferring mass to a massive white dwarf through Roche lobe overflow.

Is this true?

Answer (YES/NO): YES